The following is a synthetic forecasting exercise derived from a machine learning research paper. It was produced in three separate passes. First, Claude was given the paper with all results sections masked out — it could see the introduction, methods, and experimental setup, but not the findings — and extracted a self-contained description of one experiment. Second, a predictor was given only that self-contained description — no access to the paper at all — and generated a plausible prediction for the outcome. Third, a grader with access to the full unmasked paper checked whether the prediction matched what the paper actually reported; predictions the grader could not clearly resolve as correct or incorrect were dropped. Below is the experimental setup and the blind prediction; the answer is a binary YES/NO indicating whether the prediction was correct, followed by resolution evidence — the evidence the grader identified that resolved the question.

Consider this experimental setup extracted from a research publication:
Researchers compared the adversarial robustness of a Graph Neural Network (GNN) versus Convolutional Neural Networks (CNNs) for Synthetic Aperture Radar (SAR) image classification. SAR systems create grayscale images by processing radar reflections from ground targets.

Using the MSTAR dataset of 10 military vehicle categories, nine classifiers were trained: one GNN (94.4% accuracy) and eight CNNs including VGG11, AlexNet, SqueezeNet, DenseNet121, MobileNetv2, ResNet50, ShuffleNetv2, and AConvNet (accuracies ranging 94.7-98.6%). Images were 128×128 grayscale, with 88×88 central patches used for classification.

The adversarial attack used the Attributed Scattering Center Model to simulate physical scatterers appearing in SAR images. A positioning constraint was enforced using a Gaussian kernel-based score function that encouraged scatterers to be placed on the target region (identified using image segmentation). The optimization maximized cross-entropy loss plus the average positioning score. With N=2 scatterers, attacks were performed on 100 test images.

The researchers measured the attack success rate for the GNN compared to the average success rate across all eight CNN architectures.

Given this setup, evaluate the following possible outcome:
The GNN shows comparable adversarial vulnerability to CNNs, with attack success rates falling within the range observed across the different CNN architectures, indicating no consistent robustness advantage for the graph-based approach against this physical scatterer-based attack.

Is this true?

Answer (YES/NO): YES